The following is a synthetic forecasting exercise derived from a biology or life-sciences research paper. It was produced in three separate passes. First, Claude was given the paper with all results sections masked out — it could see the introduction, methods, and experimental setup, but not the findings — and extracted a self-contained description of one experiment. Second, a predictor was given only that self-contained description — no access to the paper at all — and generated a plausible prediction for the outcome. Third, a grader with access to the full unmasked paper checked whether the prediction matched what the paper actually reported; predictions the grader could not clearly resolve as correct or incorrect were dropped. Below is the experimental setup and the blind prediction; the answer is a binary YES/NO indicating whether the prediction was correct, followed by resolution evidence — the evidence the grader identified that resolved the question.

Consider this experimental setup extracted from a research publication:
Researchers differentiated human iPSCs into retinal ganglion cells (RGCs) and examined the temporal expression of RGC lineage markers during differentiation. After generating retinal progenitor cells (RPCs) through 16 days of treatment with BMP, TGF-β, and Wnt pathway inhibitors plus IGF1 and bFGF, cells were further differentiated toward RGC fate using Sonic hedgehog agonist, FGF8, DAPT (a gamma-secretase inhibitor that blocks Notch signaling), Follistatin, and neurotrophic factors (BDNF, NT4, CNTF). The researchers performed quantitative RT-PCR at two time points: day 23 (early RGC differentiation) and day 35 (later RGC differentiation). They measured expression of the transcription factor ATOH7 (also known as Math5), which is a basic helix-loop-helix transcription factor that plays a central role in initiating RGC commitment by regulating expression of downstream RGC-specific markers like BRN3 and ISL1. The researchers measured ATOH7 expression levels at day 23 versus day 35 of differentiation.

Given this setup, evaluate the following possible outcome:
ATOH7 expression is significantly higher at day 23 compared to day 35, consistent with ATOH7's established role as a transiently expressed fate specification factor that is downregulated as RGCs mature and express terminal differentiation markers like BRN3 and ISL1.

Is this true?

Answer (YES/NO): YES